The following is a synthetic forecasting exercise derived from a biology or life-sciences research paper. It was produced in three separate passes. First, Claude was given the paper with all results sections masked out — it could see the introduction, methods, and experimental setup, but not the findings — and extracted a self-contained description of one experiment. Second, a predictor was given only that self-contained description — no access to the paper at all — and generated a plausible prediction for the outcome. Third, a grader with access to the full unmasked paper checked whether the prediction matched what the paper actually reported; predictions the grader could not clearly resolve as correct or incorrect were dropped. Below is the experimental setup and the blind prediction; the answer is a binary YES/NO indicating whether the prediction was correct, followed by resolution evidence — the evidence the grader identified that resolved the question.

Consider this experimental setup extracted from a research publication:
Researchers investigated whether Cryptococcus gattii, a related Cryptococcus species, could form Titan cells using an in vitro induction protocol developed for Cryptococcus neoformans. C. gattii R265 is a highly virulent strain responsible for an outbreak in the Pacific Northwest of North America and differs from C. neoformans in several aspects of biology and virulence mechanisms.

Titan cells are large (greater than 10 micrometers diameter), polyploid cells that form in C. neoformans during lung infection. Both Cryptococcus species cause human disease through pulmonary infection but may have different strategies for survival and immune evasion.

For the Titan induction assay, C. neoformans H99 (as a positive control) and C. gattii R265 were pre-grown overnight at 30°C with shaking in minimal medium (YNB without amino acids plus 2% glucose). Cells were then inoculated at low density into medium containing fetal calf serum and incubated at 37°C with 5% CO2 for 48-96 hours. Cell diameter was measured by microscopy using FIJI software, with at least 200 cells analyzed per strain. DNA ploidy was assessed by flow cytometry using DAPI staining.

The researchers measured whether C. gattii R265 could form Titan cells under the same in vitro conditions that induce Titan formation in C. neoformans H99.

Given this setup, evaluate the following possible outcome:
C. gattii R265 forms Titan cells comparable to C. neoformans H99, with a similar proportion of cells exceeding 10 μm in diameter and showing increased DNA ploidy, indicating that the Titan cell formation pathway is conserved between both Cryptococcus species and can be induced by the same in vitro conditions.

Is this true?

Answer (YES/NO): NO